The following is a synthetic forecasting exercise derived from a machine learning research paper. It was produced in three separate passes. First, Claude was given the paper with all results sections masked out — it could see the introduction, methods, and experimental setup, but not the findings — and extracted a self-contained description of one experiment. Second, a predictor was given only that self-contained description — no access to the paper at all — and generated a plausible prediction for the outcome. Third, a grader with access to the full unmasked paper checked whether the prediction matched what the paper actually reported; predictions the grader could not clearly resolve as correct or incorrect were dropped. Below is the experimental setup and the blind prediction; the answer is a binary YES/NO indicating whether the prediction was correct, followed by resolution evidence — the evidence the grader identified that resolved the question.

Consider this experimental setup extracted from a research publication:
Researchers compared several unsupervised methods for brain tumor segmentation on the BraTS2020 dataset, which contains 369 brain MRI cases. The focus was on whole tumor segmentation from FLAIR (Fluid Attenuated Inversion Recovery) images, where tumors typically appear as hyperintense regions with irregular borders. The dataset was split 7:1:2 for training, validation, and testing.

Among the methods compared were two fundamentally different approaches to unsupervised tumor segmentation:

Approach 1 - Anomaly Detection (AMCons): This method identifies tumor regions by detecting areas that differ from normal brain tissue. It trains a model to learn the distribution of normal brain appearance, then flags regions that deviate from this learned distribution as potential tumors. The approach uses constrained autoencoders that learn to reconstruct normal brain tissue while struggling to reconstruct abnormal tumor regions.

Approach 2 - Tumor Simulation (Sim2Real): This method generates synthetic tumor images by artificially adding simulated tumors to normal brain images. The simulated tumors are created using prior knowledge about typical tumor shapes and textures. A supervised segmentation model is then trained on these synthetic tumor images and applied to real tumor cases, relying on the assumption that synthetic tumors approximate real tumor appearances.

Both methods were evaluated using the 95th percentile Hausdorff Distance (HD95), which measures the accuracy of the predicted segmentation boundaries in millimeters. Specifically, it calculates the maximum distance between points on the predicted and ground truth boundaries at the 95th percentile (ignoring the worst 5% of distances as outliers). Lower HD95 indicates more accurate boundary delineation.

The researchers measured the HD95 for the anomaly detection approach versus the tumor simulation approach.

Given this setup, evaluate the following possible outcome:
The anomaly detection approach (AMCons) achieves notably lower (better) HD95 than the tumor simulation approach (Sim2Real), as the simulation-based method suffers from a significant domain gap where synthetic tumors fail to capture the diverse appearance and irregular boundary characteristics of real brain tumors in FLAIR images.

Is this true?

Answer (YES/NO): NO